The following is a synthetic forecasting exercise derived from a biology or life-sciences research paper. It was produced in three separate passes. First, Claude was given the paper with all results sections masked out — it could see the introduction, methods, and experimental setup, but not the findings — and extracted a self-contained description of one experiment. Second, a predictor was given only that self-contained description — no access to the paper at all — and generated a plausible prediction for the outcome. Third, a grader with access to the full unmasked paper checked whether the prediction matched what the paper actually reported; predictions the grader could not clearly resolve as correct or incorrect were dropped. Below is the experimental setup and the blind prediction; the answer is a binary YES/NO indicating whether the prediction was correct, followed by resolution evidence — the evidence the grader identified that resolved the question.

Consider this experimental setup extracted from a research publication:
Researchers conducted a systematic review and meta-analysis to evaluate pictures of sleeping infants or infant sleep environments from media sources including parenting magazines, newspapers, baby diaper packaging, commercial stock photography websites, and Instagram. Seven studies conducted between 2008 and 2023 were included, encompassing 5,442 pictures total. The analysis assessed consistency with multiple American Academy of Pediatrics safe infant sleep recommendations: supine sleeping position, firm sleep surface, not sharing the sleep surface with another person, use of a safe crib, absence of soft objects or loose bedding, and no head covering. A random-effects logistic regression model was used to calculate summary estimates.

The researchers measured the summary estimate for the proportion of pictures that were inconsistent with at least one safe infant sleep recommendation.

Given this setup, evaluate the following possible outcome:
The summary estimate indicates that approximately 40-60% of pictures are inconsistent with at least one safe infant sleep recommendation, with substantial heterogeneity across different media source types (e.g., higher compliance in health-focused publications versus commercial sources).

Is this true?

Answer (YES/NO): NO